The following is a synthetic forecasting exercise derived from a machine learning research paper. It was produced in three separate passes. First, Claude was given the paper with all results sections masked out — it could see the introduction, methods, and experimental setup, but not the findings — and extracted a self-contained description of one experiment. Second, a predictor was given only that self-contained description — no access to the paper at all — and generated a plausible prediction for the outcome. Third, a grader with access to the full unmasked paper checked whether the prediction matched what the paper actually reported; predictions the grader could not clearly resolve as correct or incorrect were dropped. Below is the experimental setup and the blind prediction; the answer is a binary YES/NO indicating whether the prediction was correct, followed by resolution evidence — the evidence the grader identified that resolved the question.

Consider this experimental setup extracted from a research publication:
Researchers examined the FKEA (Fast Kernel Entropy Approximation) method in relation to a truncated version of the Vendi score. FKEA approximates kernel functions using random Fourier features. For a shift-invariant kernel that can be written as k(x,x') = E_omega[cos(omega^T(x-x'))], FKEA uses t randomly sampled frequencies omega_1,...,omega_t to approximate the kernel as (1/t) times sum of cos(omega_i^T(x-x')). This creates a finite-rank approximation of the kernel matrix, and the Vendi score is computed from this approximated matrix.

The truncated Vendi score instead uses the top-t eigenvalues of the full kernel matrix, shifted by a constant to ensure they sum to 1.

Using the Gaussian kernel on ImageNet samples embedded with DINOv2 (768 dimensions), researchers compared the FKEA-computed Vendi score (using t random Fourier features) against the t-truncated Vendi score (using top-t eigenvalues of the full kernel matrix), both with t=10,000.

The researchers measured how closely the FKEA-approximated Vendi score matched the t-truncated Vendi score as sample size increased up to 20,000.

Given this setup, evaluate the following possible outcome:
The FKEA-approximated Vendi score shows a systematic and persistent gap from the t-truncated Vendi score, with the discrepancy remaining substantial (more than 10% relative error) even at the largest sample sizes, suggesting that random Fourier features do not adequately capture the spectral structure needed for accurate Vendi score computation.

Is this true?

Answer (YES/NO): NO